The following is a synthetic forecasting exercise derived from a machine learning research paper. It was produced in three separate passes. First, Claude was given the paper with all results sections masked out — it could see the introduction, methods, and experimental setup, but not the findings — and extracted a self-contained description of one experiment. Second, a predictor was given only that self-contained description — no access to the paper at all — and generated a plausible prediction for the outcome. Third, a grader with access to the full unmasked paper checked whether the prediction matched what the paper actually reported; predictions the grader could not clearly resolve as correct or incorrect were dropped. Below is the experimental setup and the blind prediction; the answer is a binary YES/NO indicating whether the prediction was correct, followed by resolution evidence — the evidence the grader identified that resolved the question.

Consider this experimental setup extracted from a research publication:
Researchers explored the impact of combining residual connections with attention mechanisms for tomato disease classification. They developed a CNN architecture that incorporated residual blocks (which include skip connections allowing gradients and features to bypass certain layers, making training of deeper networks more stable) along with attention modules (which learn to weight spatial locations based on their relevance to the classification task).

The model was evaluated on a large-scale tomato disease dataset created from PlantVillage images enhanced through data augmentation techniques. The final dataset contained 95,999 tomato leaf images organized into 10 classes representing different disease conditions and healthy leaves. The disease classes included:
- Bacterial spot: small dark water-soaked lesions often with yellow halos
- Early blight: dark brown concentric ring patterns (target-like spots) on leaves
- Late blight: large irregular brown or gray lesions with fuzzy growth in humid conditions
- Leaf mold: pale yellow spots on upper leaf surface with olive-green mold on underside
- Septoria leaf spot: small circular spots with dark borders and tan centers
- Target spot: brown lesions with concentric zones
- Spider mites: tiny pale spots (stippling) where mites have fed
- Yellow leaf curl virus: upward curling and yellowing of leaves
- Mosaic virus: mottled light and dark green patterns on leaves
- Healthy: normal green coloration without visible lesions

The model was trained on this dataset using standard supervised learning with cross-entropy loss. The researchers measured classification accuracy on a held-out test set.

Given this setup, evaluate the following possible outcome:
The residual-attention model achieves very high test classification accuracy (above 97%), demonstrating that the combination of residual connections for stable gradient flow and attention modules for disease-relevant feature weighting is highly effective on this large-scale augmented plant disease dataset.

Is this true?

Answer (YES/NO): YES